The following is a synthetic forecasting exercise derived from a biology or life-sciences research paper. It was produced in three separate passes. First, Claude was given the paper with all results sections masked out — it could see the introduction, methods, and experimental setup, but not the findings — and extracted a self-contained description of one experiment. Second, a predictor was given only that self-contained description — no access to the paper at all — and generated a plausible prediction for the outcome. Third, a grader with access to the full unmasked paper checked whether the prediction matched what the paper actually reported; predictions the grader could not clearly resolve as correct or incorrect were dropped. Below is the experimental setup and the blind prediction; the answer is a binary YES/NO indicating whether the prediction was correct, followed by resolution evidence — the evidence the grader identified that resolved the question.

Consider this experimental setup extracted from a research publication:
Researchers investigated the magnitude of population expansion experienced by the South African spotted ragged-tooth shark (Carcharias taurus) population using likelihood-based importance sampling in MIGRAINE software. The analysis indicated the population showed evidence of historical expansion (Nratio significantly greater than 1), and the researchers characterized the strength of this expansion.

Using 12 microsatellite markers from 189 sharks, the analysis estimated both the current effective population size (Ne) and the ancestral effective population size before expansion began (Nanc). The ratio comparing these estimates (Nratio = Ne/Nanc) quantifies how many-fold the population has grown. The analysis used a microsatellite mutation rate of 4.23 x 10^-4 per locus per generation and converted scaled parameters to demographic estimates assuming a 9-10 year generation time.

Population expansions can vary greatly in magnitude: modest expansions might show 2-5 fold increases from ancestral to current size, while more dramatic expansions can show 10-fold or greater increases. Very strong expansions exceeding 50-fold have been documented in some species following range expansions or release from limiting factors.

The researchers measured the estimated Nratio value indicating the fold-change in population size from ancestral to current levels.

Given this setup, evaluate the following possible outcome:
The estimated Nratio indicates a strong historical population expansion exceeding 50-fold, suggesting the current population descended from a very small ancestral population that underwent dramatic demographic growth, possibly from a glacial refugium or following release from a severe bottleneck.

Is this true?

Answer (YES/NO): NO